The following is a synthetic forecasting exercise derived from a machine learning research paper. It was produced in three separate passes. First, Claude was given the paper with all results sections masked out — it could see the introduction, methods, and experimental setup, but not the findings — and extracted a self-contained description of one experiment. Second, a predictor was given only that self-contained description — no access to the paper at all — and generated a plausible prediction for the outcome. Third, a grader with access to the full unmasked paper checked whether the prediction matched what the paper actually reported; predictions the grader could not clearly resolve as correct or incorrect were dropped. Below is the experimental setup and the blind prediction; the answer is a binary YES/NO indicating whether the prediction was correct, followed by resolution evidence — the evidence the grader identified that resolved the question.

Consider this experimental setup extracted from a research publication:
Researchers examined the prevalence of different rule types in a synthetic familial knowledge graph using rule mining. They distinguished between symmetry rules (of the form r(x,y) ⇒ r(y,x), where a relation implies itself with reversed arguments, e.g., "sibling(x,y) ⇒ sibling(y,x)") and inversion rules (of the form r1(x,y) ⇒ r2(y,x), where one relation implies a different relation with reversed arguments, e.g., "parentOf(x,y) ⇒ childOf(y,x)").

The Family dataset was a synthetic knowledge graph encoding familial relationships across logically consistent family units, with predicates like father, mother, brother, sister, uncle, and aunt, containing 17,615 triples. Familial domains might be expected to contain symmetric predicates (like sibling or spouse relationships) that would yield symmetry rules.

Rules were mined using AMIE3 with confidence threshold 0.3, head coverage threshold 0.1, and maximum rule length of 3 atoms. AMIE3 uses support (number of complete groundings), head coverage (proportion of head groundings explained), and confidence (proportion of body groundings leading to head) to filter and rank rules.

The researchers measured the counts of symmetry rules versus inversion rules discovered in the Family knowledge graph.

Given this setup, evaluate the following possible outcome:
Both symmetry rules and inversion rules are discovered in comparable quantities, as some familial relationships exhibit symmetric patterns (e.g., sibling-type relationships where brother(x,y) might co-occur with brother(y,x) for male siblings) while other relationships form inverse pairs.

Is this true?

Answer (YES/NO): NO